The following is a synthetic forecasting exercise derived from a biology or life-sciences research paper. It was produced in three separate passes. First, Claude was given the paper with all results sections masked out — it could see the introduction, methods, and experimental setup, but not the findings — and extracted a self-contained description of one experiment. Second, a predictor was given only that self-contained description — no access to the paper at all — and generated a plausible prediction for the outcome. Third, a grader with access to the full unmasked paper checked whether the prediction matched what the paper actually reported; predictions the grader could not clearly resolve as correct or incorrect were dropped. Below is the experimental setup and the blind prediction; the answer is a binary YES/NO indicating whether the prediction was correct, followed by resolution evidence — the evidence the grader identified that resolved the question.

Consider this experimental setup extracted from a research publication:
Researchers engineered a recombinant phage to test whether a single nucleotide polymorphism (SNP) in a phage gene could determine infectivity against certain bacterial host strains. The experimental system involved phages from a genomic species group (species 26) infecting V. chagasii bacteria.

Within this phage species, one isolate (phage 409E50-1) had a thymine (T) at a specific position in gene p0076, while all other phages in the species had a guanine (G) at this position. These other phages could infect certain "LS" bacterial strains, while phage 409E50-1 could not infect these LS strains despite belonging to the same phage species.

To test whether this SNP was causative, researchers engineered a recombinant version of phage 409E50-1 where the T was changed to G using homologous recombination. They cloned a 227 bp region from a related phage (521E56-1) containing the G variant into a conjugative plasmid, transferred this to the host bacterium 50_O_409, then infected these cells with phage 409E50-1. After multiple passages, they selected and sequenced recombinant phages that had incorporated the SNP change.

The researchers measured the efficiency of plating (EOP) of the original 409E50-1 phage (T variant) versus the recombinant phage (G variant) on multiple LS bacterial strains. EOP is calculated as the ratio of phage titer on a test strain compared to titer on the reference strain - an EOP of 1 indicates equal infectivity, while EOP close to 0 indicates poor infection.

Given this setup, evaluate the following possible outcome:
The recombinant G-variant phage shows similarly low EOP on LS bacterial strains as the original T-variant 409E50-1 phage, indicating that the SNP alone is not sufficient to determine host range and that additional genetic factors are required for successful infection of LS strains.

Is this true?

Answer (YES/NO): NO